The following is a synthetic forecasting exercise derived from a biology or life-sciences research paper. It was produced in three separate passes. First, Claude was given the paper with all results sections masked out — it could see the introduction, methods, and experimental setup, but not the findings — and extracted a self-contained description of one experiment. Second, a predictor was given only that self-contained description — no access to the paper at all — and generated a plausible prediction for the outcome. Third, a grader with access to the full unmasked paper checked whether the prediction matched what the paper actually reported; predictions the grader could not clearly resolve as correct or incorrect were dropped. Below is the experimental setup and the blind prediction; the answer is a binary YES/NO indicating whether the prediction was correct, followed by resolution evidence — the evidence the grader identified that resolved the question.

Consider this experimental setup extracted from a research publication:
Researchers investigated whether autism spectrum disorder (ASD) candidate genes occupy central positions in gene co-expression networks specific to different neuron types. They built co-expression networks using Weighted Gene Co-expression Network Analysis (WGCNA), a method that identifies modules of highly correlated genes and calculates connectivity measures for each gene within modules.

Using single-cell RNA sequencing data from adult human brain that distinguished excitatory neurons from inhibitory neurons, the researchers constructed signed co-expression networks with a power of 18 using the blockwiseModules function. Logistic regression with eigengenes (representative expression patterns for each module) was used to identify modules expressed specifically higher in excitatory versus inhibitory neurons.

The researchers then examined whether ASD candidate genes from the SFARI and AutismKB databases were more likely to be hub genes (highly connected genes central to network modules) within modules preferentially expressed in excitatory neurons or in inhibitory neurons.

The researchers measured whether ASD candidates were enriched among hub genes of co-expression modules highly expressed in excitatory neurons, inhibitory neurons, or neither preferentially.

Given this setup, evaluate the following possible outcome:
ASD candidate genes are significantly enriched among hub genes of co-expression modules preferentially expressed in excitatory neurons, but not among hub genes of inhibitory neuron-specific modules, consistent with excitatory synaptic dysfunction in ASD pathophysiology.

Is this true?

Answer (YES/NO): NO